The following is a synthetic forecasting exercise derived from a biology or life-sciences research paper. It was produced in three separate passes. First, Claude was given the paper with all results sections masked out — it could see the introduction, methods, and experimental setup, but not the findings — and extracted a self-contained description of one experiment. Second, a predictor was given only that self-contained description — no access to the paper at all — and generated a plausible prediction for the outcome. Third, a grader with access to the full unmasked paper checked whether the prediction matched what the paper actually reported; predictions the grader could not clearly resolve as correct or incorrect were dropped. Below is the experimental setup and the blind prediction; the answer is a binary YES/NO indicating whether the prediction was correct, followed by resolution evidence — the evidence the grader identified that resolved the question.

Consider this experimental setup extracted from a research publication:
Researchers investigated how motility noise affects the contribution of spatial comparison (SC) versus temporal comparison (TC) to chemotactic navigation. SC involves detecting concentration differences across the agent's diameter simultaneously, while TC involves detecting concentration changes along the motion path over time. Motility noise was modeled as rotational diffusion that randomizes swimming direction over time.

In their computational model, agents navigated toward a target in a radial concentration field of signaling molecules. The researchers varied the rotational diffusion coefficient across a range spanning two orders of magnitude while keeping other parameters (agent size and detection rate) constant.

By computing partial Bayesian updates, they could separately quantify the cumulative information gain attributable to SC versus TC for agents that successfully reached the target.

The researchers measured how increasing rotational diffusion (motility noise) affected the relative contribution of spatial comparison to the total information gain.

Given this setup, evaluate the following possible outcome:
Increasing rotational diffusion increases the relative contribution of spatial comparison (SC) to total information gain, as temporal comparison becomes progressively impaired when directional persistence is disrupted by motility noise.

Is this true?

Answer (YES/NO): YES